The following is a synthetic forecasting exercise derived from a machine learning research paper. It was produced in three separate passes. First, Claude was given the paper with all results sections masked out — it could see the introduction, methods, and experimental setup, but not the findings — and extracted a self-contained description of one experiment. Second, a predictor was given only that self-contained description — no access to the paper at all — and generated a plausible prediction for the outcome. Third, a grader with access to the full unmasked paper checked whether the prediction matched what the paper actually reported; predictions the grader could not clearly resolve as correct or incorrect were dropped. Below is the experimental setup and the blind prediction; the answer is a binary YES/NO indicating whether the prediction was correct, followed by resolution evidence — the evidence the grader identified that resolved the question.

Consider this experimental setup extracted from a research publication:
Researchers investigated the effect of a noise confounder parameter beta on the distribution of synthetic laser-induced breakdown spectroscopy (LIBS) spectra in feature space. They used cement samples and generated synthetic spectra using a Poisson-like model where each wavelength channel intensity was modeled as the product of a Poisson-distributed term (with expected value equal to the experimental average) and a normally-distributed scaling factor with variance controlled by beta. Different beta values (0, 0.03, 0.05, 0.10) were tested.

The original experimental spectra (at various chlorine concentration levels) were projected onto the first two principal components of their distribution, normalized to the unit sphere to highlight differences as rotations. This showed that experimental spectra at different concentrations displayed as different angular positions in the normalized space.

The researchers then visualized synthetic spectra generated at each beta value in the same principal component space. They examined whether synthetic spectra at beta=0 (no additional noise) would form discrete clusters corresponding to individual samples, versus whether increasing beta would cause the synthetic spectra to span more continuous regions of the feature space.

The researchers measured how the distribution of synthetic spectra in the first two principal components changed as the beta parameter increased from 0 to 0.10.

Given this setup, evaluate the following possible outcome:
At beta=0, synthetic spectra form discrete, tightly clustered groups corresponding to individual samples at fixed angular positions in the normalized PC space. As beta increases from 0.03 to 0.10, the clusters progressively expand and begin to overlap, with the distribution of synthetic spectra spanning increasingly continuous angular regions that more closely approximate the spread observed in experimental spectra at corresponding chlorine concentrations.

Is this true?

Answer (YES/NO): YES